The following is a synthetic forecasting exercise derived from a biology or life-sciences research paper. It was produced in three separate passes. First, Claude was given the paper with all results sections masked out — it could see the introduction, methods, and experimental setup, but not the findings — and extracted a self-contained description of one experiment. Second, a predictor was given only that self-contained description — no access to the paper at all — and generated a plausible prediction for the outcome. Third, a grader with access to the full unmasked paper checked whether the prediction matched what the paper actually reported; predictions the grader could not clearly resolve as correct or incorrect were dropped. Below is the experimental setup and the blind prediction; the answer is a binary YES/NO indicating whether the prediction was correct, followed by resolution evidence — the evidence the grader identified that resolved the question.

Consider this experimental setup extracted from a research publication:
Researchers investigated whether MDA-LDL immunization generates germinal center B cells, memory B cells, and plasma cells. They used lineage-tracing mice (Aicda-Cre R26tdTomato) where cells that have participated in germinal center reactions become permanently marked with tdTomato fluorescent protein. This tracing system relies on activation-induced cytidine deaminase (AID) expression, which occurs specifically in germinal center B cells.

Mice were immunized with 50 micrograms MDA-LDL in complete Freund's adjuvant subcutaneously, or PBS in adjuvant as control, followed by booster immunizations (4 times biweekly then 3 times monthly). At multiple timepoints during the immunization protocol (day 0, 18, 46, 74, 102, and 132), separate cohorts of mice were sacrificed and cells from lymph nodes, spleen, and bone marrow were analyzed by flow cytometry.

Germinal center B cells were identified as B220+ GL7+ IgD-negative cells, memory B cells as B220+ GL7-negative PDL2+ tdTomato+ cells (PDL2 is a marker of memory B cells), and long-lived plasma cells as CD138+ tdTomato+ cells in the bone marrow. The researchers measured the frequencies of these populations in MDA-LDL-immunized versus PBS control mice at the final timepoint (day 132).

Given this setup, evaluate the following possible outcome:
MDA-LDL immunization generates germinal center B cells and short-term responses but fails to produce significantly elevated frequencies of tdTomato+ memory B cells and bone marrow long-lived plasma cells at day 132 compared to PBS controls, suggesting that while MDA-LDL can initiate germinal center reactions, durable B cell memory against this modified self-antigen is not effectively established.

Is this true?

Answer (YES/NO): NO